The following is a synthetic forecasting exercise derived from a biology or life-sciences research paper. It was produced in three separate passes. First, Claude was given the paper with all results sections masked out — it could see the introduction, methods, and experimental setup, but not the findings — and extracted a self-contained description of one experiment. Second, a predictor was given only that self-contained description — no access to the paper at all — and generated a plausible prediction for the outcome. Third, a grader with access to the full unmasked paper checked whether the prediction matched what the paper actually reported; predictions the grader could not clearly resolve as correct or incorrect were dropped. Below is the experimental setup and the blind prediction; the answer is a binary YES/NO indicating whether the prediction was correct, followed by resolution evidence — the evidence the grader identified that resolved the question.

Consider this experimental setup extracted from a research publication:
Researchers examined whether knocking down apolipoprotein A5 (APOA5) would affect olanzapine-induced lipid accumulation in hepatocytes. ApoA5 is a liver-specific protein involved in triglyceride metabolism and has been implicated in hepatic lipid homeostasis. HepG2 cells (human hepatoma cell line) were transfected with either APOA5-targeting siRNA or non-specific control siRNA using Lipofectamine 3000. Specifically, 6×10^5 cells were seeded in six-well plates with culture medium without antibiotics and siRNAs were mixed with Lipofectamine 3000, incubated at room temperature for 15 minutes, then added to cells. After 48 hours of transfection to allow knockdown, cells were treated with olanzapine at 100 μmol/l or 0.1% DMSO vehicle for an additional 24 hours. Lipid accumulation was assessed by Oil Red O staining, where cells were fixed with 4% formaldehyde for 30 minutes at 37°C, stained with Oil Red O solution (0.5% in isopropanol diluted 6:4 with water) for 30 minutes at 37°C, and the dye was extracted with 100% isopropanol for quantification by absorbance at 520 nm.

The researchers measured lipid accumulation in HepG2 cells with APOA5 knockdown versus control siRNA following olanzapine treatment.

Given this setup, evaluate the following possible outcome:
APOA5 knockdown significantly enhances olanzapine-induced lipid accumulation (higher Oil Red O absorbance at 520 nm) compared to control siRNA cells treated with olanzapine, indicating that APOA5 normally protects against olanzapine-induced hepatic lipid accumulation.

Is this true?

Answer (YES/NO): NO